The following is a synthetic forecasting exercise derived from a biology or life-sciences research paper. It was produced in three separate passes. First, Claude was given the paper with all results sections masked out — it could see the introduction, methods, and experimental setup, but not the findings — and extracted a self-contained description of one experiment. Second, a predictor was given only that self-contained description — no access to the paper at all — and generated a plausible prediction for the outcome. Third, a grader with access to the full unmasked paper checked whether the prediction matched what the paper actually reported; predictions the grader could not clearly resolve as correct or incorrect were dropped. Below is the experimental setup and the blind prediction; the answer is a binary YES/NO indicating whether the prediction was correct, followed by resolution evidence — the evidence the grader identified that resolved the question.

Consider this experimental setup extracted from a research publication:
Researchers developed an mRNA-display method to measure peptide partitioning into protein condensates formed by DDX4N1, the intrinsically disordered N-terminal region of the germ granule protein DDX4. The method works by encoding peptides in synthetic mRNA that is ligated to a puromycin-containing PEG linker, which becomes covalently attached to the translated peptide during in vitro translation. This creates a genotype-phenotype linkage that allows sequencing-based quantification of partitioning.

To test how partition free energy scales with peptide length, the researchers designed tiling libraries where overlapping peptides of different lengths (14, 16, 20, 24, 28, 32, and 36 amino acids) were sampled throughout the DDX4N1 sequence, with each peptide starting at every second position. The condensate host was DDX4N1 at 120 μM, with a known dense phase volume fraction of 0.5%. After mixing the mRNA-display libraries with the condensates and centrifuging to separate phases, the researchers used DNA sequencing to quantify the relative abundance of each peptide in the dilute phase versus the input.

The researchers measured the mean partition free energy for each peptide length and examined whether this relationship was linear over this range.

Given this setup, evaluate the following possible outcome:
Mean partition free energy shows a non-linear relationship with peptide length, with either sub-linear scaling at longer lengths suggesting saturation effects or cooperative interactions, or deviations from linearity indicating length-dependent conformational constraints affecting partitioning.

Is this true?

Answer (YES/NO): NO